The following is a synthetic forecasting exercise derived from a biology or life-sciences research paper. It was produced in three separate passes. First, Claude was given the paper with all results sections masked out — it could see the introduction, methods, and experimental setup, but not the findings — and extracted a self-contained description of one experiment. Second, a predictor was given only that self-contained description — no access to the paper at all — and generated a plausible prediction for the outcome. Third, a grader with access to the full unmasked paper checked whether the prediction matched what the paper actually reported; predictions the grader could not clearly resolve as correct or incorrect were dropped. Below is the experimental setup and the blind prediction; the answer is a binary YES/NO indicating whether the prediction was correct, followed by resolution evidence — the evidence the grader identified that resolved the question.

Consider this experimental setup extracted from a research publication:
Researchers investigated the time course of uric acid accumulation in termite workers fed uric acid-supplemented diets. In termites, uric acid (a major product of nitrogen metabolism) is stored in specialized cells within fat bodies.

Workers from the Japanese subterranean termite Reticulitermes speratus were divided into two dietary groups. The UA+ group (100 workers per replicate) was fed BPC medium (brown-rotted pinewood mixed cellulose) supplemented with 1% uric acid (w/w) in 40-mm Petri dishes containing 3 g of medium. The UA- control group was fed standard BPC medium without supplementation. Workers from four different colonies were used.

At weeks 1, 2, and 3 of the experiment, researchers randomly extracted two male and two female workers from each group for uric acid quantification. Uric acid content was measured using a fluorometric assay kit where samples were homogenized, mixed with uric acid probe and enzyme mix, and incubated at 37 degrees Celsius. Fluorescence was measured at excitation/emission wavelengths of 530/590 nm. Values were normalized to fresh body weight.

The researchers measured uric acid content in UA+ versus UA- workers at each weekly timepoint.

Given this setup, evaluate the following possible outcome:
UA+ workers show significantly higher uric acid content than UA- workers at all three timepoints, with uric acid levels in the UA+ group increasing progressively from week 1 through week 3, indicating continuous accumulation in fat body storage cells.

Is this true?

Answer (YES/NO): YES